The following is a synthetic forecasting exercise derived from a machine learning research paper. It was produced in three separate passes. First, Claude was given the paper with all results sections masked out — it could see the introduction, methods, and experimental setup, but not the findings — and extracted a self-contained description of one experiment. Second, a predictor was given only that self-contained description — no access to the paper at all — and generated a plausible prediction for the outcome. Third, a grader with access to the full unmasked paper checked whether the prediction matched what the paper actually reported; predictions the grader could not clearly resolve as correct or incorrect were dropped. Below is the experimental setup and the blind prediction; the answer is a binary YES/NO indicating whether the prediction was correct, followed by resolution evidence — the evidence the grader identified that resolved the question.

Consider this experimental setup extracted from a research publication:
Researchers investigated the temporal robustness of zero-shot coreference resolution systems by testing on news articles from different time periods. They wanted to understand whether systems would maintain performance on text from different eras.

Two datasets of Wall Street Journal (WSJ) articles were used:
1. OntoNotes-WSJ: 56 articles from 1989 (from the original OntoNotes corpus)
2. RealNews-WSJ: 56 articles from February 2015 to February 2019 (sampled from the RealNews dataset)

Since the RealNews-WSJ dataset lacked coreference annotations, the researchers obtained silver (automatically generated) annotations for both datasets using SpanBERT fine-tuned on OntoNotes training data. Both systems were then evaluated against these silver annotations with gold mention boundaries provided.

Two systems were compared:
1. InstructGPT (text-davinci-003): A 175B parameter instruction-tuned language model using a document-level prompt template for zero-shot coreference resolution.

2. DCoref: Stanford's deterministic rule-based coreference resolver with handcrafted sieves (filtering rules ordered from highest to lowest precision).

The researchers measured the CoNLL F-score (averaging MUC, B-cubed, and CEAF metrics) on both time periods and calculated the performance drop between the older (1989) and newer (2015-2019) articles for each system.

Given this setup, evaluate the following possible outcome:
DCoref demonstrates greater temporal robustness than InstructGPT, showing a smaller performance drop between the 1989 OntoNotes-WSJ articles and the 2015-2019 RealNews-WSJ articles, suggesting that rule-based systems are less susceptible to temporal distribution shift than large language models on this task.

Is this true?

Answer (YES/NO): NO